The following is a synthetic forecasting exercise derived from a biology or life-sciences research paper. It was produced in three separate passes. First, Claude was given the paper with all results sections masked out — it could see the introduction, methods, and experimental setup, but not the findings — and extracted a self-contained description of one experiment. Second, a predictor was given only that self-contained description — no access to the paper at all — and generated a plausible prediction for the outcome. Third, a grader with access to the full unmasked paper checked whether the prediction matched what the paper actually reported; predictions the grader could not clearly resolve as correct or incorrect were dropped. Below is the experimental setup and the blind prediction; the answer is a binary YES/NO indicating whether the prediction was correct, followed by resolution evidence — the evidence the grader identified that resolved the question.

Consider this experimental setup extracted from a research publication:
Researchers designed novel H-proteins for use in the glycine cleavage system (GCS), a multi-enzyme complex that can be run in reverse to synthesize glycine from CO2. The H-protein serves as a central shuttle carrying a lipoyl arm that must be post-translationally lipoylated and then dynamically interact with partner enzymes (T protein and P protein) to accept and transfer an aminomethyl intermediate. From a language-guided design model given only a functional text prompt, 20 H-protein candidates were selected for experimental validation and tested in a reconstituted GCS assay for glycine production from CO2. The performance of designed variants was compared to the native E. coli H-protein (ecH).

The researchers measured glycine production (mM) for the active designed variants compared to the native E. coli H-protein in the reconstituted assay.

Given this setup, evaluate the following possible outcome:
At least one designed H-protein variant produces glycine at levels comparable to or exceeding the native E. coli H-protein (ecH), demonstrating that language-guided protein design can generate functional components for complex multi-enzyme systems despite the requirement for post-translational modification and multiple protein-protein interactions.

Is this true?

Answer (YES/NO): YES